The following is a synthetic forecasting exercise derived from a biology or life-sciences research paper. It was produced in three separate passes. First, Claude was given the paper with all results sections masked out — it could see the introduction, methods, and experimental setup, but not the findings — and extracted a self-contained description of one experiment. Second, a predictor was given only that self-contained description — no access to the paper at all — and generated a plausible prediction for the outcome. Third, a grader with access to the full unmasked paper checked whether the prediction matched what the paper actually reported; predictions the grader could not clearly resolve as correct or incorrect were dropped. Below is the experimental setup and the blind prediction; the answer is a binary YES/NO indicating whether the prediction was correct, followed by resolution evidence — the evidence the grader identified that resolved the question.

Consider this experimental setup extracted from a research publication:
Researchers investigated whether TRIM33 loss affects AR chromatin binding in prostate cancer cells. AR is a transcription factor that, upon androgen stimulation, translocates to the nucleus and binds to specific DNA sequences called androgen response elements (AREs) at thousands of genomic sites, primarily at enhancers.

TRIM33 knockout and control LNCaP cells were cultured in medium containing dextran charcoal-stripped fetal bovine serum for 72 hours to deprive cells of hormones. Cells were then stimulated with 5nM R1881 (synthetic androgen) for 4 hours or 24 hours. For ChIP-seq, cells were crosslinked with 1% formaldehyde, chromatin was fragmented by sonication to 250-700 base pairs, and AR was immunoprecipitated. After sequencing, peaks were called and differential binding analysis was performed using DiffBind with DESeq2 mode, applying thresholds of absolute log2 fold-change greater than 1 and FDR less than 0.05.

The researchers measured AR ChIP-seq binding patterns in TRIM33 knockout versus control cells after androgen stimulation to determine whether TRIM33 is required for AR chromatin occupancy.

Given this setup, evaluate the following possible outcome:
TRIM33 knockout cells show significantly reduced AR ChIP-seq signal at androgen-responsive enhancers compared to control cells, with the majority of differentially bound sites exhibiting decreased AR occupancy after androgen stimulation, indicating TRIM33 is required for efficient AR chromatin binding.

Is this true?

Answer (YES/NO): NO